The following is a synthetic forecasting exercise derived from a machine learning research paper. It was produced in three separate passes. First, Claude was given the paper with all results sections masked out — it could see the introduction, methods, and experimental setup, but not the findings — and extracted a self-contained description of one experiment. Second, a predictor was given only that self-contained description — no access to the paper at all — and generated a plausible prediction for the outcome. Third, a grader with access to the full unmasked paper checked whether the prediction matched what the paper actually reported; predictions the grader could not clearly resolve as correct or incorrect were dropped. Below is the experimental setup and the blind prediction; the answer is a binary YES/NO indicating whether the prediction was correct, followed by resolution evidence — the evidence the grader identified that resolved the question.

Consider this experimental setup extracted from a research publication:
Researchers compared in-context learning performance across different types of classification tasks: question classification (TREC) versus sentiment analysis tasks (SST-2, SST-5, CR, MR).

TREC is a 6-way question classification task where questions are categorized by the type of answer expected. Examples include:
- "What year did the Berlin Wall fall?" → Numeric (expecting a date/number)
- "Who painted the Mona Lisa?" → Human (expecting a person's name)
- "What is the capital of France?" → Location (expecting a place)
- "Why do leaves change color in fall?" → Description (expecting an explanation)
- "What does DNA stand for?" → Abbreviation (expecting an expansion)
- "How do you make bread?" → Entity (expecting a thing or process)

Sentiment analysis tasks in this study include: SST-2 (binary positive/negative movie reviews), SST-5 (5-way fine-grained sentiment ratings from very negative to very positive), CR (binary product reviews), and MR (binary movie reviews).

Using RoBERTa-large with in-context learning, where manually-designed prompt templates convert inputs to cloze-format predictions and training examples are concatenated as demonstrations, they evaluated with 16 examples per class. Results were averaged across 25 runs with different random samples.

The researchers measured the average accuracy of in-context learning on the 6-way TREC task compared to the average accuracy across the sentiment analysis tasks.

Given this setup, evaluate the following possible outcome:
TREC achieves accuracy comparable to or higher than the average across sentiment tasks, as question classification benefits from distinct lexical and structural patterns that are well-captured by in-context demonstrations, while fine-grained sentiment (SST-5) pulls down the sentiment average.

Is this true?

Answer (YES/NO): NO